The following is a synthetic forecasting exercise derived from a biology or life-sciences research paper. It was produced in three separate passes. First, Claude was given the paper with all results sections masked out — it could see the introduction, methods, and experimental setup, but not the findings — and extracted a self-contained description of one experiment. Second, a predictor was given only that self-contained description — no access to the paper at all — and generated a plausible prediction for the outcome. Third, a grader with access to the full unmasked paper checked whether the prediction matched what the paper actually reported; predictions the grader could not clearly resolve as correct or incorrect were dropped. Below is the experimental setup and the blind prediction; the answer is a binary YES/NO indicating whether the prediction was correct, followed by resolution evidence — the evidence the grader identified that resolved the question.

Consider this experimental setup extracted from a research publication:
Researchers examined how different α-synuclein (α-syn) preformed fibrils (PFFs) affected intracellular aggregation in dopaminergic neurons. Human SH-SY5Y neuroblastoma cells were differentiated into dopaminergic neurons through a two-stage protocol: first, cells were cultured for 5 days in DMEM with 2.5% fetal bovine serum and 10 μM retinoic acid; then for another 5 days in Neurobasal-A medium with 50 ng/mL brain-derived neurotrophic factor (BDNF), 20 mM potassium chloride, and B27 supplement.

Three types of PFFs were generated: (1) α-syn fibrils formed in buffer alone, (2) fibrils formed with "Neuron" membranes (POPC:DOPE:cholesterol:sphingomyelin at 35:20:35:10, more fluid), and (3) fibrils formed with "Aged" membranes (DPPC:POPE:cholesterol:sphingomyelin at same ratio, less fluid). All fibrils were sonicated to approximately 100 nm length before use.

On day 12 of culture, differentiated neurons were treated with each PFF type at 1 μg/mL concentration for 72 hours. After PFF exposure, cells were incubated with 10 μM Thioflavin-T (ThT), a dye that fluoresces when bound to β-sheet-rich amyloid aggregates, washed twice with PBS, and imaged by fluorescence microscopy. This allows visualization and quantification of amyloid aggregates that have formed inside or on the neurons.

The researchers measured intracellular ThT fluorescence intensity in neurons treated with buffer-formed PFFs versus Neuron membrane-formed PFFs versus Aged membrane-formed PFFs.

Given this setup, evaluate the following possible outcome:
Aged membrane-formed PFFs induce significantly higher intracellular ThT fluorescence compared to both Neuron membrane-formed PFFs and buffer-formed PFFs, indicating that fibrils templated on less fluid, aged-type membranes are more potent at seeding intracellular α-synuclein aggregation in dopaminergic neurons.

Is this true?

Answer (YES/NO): NO